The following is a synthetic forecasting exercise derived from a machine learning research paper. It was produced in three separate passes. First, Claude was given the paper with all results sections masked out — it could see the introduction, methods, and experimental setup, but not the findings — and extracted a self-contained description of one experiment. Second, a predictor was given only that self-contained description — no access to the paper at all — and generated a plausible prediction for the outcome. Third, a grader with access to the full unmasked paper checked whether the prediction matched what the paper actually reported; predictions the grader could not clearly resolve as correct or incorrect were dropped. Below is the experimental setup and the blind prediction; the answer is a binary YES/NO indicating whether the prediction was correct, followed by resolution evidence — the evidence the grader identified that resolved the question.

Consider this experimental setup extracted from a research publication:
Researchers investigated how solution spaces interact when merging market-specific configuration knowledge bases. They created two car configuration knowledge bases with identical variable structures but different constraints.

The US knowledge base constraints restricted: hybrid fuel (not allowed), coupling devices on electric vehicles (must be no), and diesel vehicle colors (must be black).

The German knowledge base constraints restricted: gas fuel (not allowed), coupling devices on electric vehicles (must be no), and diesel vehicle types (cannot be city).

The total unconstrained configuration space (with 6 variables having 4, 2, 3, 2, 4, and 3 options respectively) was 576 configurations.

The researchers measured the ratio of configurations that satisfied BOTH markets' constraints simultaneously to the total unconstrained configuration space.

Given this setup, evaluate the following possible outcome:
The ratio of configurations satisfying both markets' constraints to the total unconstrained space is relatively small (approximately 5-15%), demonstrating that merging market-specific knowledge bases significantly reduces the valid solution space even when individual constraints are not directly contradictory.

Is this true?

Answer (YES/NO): NO